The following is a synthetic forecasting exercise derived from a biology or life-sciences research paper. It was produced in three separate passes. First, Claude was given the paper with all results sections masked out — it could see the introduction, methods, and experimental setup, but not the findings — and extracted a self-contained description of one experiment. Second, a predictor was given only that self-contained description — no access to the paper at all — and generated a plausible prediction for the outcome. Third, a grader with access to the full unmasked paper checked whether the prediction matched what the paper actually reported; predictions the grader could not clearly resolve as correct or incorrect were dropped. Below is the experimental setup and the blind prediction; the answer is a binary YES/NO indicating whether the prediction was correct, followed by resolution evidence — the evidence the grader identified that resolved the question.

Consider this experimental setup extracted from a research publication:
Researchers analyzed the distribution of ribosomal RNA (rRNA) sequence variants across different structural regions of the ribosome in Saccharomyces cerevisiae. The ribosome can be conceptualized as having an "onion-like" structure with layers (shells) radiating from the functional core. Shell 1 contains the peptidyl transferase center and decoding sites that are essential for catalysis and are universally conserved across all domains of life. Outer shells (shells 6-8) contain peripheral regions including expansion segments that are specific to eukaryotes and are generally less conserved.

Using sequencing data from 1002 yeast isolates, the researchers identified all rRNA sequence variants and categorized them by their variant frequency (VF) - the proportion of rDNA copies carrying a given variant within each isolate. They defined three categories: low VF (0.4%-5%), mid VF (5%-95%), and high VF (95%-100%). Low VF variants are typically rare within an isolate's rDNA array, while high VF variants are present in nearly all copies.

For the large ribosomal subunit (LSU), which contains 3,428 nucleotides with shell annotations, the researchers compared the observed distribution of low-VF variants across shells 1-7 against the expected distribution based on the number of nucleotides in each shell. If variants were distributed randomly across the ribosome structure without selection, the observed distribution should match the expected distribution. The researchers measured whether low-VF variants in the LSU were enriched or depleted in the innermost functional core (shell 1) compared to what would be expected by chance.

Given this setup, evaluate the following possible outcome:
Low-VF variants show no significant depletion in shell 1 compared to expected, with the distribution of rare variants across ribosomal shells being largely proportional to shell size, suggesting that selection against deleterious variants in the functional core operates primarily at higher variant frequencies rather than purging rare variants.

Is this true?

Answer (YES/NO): YES